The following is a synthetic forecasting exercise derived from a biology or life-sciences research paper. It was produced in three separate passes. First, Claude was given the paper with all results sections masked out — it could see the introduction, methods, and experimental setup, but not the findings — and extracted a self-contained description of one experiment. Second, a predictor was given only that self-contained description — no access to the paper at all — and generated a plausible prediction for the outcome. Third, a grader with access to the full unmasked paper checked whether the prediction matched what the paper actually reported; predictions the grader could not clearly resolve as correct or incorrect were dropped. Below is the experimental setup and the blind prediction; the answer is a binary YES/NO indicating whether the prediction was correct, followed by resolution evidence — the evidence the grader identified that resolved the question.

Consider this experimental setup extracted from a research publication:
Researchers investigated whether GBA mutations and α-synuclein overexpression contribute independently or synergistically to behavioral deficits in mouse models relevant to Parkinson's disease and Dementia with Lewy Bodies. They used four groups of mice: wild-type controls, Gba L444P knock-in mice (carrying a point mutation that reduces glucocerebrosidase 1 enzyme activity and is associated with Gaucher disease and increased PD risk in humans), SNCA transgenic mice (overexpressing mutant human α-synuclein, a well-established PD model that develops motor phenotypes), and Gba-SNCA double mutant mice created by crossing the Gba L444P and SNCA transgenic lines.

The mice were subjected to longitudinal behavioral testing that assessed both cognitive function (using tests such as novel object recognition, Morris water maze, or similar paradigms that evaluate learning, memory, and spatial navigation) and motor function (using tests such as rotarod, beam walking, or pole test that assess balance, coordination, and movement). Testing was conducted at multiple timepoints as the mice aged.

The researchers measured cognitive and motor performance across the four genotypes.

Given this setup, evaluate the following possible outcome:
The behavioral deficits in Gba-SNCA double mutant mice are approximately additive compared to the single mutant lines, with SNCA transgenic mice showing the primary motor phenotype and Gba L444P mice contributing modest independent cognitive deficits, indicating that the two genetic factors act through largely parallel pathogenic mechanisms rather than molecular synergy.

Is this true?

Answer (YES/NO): NO